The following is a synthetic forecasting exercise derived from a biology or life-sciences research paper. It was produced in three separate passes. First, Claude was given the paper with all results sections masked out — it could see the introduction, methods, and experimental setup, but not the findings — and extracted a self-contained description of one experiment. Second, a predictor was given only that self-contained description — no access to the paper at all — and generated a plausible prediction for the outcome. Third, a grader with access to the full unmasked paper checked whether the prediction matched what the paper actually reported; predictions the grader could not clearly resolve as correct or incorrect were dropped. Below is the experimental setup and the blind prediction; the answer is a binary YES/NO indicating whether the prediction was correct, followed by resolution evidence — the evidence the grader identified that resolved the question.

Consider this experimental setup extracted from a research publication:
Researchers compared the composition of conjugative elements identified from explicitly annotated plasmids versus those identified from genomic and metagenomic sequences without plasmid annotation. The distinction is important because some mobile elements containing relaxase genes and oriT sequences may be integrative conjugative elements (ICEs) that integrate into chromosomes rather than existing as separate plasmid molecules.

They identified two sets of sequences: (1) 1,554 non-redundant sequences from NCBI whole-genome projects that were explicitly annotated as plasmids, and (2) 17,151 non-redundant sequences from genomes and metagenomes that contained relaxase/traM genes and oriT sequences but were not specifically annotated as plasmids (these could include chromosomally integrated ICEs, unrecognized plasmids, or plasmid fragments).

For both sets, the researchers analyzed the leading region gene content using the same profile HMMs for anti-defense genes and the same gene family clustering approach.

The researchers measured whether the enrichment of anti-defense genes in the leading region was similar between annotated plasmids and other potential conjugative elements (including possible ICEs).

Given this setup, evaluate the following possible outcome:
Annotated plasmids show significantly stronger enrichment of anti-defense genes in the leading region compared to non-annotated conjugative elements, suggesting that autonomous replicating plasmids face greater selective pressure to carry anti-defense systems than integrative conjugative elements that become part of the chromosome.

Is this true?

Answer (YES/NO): NO